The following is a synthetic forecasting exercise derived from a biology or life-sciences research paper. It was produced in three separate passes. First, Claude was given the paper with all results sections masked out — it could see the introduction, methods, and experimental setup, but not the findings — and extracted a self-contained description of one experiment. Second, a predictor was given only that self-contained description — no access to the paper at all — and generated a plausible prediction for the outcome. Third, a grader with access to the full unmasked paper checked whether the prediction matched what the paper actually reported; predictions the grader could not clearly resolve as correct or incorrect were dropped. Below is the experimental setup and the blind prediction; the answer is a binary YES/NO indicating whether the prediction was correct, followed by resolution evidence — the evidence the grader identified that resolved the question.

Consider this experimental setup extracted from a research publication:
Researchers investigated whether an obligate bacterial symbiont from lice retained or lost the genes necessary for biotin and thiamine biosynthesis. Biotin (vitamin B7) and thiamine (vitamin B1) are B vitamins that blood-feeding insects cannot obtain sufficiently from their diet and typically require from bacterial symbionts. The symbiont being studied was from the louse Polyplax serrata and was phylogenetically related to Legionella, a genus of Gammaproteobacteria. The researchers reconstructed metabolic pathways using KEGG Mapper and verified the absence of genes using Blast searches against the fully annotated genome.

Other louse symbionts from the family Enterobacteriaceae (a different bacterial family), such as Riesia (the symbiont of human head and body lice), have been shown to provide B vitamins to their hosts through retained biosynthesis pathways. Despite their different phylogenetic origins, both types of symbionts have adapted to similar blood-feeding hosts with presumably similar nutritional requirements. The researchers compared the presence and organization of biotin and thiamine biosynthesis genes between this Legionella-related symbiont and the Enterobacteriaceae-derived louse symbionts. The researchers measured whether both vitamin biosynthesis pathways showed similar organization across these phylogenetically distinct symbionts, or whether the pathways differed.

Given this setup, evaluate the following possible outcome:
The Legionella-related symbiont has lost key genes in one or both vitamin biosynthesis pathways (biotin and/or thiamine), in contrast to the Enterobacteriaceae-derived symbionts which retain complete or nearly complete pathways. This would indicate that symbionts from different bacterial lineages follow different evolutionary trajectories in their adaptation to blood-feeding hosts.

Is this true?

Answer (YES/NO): NO